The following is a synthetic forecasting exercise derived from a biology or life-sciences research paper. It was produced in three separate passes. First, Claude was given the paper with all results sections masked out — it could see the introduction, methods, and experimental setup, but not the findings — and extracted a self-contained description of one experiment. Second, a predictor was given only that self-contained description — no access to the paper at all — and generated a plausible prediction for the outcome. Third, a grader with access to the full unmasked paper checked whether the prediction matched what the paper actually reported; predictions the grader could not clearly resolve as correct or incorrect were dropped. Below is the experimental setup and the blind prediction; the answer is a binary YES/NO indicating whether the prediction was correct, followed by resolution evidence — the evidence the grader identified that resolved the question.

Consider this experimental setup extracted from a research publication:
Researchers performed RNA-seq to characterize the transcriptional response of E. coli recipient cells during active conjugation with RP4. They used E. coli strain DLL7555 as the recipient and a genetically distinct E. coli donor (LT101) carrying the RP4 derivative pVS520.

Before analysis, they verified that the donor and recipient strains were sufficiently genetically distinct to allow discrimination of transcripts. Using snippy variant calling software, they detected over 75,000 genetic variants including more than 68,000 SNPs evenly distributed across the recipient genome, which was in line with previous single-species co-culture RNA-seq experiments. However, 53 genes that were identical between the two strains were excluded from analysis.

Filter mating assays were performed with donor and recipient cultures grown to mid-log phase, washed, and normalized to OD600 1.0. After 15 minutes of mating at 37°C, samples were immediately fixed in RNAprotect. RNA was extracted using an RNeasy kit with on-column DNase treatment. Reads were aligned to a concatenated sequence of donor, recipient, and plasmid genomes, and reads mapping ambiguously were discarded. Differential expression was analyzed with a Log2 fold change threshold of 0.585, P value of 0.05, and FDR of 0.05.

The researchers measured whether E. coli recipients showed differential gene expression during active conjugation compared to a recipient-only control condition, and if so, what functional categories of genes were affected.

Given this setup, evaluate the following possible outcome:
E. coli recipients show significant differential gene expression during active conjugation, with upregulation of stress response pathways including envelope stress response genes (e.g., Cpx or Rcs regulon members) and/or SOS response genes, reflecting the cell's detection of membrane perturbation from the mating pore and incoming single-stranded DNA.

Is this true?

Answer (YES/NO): NO